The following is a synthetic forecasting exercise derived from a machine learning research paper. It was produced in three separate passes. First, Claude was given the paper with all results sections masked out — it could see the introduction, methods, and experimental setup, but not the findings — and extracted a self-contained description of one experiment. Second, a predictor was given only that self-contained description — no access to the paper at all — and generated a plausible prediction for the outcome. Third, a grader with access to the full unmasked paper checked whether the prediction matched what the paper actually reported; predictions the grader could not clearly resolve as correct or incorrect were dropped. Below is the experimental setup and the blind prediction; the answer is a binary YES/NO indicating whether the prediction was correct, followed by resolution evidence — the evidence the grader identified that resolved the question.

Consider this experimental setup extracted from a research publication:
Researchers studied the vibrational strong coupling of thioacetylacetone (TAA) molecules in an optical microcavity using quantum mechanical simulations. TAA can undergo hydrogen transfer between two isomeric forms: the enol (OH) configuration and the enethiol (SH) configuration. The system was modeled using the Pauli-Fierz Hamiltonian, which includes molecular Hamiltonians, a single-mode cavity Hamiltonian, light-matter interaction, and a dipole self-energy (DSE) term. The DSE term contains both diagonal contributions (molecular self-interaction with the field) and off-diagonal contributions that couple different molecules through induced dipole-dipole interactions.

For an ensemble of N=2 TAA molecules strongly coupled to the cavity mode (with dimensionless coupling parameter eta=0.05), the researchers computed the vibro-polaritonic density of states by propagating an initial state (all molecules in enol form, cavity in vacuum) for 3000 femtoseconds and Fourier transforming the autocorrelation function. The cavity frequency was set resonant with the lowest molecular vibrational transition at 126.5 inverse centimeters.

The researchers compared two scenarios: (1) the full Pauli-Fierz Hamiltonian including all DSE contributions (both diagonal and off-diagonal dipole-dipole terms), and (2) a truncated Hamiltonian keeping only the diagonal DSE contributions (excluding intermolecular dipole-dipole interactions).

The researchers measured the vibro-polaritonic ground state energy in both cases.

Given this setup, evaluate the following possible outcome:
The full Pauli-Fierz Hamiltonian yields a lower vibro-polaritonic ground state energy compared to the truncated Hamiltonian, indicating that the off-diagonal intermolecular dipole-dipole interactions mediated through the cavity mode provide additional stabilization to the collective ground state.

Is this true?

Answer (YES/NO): NO